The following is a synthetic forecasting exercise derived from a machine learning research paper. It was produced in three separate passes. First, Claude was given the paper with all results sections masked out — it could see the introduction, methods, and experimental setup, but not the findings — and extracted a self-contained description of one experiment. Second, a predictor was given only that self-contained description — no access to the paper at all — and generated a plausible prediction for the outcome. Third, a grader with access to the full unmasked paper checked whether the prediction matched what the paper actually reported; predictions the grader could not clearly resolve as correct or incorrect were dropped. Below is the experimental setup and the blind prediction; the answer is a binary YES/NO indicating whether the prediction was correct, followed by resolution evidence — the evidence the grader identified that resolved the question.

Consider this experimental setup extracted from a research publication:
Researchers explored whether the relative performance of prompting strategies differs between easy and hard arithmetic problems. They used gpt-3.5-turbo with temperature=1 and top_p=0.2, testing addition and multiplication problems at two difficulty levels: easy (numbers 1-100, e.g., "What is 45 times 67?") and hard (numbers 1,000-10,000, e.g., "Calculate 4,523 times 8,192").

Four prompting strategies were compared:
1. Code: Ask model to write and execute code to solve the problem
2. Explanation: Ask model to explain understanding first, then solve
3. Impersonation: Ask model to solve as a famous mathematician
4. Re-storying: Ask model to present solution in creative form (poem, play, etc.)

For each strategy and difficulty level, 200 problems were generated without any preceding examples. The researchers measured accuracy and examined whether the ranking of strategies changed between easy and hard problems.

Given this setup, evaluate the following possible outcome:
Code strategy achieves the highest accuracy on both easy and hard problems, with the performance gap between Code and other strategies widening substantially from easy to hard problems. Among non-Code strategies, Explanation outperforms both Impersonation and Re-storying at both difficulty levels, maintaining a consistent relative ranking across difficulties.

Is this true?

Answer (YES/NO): NO